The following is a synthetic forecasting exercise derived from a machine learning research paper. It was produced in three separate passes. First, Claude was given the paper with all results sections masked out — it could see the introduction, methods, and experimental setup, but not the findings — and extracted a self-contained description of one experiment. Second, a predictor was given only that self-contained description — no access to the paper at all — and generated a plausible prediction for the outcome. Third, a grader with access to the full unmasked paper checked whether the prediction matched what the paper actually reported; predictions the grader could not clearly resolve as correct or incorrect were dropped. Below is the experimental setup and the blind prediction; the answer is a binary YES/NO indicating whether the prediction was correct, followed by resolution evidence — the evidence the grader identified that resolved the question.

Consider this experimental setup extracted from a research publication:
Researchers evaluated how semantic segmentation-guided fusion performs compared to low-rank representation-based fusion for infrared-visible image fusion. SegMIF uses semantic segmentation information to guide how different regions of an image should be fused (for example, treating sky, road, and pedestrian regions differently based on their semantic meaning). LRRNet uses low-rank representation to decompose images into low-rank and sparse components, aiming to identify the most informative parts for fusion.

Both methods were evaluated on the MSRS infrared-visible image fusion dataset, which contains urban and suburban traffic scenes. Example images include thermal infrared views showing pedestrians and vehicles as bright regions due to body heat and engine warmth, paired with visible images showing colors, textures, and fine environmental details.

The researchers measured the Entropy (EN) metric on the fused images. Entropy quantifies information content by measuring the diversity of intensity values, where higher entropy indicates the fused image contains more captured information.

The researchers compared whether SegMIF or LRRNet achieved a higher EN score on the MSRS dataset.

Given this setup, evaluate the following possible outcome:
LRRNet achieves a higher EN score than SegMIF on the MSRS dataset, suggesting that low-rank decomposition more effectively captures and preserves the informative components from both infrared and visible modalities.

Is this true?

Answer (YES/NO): YES